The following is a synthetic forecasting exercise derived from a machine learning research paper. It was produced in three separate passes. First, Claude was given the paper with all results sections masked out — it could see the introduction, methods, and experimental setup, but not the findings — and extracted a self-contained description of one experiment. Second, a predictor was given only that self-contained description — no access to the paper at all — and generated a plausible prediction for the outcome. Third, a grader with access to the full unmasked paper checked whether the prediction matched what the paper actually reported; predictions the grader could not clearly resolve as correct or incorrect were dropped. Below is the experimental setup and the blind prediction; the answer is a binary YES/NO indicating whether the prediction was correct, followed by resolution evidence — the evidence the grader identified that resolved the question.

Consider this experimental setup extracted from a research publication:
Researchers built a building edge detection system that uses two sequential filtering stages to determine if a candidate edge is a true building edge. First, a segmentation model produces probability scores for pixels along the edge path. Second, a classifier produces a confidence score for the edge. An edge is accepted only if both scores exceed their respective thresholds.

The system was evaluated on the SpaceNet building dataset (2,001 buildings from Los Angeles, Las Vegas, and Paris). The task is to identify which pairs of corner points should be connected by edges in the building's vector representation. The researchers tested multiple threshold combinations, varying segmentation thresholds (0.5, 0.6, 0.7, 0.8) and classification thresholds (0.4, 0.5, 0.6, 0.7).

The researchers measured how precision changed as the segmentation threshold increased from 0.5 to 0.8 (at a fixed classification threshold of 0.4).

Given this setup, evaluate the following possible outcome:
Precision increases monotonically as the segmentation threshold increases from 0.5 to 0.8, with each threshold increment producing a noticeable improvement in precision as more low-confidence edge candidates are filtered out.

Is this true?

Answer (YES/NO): YES